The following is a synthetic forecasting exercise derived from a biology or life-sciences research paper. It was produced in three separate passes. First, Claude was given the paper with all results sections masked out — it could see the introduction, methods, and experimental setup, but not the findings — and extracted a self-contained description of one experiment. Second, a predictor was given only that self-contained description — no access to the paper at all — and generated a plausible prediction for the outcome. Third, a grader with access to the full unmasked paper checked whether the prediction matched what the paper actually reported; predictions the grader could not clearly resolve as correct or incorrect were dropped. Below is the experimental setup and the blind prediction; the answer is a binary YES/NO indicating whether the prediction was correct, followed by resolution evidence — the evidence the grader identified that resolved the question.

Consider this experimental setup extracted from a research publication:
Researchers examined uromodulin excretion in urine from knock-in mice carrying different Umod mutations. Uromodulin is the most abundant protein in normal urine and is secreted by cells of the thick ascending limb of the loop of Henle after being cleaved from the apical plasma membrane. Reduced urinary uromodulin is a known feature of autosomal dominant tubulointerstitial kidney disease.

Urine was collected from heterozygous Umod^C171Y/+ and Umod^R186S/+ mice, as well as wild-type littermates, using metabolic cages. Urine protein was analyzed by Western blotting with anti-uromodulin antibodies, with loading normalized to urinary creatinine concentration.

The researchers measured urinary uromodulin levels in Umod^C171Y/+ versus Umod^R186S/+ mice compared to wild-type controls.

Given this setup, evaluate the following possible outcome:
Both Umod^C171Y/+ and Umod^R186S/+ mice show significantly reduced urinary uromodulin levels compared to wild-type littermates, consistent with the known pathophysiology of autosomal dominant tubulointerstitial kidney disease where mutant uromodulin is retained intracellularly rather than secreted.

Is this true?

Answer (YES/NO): NO